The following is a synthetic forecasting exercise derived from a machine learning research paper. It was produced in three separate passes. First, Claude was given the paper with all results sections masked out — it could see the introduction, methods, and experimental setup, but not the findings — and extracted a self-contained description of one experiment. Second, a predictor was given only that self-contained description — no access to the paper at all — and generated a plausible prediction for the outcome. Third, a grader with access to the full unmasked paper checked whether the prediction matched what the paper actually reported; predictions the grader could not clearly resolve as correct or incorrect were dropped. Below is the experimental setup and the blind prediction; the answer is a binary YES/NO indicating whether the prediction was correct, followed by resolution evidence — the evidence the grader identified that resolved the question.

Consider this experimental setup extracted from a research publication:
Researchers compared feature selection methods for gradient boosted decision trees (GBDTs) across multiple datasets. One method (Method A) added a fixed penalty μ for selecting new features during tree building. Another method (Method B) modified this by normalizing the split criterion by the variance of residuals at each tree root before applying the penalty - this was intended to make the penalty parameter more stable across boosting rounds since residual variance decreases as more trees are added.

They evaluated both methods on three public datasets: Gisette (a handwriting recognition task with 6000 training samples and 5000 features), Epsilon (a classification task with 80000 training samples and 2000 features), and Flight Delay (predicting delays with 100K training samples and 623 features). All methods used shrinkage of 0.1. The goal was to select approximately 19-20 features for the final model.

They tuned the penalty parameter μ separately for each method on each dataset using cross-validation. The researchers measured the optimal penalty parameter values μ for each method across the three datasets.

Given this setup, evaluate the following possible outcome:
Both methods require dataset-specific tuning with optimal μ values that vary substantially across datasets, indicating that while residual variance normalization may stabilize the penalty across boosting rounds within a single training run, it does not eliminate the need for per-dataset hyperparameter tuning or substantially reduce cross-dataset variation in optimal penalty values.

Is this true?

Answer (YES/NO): YES